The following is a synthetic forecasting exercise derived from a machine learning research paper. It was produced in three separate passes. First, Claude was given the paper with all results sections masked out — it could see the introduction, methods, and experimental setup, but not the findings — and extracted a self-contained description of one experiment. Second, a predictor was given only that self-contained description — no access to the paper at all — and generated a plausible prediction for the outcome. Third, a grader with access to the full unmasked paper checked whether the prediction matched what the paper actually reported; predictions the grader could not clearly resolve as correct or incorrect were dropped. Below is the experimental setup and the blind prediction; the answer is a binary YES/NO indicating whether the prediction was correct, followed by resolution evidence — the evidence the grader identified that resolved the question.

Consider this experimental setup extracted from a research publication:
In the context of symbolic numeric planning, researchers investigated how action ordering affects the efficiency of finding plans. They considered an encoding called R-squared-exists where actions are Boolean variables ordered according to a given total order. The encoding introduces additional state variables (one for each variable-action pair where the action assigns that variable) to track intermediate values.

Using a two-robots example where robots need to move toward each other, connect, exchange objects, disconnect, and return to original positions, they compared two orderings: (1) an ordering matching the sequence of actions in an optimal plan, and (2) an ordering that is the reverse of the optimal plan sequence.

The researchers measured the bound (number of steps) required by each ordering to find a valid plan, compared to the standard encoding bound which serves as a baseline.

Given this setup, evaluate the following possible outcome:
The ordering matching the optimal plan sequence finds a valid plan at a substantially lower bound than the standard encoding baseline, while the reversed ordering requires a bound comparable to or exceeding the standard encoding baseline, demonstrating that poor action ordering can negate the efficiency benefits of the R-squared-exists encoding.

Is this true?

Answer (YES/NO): YES